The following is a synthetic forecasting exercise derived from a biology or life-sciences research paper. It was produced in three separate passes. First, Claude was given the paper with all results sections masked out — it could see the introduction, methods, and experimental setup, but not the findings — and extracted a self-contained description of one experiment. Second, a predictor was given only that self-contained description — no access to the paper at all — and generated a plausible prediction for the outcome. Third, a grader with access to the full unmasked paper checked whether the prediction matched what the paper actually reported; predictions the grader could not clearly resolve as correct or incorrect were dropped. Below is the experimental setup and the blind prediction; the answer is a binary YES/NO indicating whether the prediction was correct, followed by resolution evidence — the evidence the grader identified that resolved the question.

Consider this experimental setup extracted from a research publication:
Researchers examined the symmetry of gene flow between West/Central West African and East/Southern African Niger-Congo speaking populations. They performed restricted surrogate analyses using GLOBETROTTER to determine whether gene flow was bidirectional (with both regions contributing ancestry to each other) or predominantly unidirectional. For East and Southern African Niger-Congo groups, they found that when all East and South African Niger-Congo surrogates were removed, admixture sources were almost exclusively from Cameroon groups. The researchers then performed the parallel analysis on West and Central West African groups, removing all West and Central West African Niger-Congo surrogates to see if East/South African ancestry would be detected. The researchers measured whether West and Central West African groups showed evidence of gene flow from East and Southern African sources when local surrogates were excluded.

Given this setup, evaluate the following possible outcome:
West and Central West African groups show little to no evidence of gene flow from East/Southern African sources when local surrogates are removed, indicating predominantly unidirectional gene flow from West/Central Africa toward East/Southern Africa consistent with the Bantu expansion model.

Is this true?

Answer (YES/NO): YES